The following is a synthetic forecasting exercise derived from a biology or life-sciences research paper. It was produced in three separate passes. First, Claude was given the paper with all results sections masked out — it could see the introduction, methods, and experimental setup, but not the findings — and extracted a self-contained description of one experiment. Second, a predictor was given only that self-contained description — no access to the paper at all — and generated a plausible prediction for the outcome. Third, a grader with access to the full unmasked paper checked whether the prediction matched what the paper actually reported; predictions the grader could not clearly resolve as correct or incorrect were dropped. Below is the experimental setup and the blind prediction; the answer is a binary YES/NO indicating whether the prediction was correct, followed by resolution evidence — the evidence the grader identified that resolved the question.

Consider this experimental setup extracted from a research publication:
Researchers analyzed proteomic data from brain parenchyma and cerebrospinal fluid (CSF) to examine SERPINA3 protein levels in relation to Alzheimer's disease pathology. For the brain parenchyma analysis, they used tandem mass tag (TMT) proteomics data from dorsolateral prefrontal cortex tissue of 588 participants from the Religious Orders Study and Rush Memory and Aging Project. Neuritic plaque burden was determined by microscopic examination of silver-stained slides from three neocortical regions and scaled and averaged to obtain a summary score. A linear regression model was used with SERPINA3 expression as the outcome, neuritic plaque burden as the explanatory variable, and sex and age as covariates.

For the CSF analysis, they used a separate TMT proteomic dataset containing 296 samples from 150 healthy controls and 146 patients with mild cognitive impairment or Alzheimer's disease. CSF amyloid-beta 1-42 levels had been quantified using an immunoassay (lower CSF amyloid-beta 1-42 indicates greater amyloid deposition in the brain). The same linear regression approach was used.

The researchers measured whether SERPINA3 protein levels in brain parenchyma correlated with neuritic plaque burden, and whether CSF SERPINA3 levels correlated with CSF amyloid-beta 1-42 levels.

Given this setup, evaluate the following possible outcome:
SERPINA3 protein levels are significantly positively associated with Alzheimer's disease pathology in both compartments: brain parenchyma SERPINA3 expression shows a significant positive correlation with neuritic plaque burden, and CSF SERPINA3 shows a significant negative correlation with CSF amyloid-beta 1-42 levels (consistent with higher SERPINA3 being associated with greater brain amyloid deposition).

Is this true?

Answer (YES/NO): NO